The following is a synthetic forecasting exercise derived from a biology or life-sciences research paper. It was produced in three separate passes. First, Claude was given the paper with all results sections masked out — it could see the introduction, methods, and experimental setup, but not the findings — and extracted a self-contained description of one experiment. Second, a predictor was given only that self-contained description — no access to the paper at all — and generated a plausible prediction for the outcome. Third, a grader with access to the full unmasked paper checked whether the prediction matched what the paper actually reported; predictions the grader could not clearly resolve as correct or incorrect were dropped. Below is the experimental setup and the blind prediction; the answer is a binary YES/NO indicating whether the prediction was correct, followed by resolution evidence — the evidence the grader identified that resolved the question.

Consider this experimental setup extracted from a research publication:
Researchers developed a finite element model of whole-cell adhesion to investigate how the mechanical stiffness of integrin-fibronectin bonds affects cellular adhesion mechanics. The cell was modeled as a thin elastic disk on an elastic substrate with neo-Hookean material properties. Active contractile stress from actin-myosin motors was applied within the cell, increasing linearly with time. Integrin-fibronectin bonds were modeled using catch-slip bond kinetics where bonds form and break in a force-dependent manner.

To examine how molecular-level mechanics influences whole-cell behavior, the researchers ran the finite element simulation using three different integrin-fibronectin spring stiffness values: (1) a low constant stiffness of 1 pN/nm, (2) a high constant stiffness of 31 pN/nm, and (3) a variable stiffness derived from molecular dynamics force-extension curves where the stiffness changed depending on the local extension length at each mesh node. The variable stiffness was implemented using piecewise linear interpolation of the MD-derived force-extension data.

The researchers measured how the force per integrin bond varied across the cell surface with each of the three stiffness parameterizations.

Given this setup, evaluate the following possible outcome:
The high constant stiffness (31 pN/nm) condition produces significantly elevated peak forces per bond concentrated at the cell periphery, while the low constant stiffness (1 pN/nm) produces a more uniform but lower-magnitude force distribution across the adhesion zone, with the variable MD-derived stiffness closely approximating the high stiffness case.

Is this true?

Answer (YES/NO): NO